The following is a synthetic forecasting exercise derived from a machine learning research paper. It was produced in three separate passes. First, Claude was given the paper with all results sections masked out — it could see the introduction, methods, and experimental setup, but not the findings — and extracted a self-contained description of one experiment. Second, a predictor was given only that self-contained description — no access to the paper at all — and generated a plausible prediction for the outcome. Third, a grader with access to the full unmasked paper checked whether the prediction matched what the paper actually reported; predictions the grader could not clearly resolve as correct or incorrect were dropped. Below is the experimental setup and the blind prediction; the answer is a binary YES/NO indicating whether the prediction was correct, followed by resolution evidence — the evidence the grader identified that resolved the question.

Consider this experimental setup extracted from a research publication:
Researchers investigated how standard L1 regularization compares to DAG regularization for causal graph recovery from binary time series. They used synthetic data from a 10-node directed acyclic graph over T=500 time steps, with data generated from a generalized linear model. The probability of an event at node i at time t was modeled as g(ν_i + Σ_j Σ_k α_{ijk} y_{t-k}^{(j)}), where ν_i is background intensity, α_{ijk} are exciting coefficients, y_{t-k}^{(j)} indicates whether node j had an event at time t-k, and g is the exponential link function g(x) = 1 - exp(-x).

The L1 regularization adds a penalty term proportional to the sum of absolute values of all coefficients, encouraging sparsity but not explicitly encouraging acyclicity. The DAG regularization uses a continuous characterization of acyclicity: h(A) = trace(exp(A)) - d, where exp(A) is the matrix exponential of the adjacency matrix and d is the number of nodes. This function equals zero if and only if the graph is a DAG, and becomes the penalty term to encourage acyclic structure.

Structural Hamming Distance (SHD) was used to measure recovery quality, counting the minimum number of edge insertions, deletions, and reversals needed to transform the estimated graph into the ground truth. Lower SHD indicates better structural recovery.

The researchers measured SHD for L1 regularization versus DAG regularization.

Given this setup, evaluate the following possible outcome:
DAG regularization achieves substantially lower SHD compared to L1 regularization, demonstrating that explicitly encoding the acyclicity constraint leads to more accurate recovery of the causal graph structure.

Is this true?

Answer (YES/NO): NO